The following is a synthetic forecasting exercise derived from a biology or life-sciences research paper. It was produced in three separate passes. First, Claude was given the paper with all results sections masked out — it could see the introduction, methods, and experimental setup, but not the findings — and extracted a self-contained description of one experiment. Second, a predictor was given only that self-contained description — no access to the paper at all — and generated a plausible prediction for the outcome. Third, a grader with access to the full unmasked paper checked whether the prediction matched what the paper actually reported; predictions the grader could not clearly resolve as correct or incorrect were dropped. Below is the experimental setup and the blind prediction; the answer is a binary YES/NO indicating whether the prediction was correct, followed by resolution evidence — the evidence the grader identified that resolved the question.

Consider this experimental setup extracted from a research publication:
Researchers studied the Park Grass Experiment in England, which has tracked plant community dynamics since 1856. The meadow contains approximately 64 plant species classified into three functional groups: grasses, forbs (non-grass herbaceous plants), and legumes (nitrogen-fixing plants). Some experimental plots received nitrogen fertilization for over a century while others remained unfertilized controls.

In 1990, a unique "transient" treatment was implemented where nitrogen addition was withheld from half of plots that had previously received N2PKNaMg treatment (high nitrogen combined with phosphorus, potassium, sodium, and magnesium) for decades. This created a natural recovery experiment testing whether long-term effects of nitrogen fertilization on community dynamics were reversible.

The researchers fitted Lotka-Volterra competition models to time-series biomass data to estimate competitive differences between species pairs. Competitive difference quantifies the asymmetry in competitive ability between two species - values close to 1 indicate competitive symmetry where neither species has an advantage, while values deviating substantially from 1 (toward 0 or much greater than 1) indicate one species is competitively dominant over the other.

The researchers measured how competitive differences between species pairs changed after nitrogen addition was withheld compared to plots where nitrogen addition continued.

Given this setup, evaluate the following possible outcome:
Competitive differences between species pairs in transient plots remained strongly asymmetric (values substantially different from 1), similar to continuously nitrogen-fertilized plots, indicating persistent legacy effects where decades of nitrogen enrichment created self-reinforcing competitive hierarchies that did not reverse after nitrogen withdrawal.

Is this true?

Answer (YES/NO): NO